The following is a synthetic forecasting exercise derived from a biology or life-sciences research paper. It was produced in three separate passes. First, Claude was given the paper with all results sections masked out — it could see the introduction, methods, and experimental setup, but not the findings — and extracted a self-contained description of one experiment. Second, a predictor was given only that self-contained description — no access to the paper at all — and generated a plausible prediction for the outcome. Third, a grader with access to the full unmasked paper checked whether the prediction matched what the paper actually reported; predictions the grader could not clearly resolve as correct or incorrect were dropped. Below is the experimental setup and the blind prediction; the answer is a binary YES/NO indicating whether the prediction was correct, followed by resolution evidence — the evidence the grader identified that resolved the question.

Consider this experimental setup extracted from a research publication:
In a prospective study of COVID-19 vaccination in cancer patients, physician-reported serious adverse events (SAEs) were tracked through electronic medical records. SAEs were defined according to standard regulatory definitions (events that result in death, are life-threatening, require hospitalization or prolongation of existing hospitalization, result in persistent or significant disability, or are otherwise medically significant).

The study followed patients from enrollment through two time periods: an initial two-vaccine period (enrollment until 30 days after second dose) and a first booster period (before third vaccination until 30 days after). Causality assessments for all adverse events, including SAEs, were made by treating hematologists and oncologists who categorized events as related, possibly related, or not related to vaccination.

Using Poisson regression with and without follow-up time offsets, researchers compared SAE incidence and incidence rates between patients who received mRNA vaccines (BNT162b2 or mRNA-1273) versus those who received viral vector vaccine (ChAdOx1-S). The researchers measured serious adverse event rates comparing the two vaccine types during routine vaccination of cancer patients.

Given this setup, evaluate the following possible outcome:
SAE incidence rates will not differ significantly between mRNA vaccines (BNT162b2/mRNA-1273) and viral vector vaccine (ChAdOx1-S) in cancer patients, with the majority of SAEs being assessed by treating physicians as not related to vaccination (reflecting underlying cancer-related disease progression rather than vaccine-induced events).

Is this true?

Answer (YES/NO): YES